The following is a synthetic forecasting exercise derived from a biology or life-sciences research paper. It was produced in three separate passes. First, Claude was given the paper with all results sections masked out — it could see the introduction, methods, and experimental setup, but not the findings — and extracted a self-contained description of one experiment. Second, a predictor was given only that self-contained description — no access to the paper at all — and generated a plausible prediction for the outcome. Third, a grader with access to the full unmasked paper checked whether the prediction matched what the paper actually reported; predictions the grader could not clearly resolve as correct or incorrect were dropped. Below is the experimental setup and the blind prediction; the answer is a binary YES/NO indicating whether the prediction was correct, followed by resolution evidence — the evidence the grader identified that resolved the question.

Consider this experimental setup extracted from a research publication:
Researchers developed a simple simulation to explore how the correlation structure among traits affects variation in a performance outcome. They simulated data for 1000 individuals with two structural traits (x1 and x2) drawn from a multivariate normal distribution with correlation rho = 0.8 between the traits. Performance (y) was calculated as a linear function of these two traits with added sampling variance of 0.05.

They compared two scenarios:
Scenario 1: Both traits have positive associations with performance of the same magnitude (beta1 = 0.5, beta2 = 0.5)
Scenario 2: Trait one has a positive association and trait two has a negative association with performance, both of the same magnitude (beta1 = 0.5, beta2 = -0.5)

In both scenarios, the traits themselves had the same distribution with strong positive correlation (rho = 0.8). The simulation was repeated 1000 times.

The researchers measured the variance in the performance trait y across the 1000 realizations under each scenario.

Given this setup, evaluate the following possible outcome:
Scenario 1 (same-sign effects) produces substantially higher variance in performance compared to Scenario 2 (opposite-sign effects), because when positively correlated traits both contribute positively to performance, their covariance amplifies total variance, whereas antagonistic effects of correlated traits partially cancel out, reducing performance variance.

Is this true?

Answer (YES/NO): YES